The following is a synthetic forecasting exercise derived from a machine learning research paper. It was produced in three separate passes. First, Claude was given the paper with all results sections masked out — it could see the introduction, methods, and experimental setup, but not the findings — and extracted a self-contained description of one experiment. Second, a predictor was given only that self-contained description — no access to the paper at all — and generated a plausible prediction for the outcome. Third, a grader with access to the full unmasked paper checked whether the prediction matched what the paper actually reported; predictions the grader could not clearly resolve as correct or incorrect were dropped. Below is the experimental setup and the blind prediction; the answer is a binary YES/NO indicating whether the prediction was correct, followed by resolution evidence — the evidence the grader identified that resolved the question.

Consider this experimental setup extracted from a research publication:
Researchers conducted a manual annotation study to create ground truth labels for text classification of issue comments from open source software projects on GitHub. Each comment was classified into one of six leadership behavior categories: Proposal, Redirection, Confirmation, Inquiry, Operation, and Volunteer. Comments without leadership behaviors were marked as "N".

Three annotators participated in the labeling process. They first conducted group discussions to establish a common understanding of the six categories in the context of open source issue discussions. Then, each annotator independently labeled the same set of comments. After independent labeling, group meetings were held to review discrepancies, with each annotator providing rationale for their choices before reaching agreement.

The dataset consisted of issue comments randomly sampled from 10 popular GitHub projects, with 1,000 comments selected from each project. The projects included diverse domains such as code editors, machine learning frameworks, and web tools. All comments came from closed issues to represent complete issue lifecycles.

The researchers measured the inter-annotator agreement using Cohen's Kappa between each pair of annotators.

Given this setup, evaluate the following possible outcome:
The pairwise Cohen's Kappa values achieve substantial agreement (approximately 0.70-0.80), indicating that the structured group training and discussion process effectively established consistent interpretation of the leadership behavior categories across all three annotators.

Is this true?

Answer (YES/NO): YES